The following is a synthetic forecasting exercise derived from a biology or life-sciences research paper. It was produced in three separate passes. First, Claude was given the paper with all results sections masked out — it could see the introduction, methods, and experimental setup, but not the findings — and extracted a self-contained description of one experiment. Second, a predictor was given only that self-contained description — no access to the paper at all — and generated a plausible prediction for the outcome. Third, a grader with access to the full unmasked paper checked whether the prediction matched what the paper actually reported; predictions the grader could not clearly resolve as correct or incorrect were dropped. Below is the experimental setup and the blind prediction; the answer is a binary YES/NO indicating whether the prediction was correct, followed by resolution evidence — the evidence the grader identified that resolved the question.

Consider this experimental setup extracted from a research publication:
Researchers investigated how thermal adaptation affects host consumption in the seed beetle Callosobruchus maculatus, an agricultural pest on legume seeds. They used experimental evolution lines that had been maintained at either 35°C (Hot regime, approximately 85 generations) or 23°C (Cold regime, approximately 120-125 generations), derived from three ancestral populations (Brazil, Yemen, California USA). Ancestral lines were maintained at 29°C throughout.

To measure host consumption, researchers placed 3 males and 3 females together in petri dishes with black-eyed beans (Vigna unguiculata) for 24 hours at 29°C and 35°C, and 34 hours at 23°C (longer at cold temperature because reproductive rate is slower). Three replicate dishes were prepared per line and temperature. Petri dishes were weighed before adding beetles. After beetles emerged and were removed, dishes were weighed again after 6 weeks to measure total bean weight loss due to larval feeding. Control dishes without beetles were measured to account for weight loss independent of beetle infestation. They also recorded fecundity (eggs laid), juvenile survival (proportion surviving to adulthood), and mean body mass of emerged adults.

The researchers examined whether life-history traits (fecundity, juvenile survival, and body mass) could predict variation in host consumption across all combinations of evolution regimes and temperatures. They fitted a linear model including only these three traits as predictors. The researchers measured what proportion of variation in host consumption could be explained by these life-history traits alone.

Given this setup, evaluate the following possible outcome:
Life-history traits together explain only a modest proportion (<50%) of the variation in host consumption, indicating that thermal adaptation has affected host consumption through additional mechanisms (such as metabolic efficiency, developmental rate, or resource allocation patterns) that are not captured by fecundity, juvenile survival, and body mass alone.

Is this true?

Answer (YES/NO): NO